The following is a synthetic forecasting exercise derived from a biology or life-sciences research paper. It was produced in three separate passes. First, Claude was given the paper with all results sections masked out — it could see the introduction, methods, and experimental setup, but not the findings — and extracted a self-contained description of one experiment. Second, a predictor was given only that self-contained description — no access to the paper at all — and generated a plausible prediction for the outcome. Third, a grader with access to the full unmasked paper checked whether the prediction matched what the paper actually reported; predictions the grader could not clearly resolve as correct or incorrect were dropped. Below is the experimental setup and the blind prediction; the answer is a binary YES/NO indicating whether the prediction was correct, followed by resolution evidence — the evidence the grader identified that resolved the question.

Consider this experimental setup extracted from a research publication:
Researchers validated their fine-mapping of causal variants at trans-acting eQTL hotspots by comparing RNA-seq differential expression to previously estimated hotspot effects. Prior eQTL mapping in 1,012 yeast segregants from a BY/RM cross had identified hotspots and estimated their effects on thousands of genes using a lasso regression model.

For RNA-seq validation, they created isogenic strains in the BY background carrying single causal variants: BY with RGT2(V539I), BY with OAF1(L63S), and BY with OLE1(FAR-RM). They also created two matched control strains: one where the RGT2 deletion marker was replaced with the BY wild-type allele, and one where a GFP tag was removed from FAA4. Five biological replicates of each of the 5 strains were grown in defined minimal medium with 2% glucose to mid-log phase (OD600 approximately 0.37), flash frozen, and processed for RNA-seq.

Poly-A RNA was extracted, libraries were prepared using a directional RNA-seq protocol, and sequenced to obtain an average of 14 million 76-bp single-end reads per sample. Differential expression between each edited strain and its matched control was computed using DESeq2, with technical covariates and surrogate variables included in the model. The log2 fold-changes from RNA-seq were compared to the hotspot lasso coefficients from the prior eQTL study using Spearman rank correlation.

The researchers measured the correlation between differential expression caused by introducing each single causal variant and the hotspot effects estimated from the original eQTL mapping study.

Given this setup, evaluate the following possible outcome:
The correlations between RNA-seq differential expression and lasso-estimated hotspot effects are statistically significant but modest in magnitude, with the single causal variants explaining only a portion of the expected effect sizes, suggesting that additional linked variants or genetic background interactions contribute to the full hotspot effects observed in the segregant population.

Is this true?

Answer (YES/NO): NO